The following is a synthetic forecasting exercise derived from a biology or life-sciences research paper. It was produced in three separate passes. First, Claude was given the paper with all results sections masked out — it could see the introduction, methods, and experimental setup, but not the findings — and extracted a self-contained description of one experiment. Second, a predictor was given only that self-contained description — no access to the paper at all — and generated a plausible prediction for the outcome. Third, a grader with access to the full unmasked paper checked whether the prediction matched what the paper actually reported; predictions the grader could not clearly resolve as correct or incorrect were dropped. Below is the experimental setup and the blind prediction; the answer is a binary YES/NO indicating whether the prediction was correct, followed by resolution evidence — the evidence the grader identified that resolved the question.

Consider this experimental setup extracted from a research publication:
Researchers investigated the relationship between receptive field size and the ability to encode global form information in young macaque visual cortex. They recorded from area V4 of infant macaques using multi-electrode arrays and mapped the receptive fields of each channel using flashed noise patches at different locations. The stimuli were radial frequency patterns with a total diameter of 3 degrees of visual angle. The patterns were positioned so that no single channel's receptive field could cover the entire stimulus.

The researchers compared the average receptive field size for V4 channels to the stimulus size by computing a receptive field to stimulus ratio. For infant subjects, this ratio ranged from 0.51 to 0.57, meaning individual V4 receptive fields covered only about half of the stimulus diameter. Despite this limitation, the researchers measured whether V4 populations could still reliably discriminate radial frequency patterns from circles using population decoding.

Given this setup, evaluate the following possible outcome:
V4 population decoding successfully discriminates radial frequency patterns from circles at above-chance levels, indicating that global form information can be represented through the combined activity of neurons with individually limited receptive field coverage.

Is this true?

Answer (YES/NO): YES